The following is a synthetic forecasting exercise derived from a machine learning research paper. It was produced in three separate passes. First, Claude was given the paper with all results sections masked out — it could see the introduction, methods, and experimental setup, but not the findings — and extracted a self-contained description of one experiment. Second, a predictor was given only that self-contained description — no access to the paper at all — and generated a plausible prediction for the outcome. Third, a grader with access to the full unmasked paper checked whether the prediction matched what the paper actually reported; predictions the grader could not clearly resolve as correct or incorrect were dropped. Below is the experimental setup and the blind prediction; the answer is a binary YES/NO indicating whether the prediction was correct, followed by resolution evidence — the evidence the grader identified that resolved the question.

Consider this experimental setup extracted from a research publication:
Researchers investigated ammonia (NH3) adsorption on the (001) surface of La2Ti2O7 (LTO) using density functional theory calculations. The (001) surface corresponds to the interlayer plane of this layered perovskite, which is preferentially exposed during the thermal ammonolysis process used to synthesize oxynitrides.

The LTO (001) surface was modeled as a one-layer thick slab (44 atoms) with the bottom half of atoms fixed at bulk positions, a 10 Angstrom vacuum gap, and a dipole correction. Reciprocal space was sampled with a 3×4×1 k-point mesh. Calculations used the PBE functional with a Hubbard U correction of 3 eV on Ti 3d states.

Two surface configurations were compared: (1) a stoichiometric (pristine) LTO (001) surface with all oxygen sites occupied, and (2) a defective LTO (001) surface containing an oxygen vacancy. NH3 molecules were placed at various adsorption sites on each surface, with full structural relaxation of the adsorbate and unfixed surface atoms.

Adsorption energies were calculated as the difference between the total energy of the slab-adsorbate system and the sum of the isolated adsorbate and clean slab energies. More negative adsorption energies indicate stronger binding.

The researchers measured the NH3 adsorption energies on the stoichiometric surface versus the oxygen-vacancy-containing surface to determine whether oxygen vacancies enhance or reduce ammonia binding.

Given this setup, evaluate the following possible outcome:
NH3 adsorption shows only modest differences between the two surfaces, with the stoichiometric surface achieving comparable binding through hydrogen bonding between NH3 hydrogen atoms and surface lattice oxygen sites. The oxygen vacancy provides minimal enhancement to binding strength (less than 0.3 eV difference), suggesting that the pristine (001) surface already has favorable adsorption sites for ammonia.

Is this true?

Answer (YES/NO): NO